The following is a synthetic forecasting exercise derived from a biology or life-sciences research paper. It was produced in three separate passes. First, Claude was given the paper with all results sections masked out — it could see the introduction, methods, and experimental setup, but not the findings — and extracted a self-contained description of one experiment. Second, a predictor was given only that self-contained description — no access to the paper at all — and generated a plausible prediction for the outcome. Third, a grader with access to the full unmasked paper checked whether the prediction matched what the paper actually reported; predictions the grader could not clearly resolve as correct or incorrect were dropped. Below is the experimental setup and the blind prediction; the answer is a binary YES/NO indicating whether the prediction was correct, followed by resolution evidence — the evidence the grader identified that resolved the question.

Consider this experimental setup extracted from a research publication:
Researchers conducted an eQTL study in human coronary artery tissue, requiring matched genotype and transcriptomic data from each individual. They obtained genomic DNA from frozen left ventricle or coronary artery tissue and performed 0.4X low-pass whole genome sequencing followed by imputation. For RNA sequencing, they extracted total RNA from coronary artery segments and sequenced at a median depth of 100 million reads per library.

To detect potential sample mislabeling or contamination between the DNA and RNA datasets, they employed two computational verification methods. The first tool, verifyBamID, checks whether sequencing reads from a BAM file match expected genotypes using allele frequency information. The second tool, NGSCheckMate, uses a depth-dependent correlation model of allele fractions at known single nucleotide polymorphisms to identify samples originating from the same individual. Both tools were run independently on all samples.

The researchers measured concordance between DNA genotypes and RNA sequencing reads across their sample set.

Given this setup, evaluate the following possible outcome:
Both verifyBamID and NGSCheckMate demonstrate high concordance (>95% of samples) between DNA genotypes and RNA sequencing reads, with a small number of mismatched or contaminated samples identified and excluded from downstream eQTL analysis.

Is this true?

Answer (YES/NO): YES